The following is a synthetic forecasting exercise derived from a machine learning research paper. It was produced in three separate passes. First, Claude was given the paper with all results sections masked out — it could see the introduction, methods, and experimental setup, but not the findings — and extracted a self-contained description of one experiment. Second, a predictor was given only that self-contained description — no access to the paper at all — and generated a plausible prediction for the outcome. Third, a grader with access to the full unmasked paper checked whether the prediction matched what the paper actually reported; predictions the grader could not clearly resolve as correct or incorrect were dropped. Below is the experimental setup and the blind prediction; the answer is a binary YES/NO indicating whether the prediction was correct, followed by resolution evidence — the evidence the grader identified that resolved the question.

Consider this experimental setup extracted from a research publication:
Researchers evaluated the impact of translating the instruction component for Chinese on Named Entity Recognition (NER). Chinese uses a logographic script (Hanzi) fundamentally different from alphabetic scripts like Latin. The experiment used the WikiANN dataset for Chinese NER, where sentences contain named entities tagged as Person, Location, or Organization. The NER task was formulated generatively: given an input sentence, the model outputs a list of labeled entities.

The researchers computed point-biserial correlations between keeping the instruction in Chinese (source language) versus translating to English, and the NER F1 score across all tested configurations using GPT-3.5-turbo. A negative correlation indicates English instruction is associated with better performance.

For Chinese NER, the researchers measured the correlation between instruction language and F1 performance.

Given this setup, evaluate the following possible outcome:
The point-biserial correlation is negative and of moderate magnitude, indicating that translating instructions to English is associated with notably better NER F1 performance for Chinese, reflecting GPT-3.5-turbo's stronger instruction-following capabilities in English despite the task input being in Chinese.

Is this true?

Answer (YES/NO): YES